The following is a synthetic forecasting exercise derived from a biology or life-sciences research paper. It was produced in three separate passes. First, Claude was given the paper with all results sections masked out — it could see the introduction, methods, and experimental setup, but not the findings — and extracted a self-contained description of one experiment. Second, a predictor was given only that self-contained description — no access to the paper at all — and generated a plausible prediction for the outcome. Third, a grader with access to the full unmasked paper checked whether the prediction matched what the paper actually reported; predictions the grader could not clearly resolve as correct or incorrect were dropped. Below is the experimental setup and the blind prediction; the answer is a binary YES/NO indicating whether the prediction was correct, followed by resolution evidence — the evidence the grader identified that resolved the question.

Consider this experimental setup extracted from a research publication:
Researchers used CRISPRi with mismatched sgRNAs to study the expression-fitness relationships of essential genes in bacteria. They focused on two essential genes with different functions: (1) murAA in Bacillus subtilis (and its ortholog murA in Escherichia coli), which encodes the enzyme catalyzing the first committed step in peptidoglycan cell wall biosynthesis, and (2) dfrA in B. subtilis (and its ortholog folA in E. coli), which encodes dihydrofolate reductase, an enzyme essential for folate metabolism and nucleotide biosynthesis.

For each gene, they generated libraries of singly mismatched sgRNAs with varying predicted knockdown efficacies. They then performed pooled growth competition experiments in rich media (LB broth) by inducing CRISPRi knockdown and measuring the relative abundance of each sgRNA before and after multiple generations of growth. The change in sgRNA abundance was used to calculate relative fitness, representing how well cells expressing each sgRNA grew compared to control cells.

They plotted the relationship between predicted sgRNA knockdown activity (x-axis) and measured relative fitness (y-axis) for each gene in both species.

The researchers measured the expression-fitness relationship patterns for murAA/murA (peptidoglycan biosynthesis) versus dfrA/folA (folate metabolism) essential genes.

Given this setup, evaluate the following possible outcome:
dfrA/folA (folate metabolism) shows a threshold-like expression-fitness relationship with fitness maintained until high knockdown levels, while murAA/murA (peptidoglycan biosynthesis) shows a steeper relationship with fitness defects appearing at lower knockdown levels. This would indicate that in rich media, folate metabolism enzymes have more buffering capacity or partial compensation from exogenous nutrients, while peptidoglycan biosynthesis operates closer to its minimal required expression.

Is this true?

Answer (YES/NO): NO